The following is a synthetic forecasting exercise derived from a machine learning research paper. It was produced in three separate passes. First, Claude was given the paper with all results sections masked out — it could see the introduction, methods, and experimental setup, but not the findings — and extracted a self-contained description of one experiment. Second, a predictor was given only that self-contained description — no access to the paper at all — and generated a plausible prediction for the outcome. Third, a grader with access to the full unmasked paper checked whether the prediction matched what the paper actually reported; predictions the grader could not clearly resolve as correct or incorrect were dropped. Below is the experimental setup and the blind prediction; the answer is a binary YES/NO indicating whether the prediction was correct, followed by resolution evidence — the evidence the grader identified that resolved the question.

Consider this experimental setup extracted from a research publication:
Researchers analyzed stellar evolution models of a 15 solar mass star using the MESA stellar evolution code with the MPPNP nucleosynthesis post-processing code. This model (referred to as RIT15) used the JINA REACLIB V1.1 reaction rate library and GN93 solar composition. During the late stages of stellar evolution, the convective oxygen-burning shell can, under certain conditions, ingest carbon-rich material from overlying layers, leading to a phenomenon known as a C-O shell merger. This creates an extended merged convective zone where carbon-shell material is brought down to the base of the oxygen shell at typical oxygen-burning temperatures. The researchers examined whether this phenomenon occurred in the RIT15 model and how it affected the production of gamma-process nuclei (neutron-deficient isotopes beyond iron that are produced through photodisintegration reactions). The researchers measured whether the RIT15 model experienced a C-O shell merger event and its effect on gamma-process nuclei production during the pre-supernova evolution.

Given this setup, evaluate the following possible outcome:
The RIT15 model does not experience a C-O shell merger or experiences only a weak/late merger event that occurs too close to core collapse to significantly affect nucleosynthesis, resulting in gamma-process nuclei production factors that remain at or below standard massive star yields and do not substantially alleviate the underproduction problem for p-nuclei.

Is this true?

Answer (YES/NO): NO